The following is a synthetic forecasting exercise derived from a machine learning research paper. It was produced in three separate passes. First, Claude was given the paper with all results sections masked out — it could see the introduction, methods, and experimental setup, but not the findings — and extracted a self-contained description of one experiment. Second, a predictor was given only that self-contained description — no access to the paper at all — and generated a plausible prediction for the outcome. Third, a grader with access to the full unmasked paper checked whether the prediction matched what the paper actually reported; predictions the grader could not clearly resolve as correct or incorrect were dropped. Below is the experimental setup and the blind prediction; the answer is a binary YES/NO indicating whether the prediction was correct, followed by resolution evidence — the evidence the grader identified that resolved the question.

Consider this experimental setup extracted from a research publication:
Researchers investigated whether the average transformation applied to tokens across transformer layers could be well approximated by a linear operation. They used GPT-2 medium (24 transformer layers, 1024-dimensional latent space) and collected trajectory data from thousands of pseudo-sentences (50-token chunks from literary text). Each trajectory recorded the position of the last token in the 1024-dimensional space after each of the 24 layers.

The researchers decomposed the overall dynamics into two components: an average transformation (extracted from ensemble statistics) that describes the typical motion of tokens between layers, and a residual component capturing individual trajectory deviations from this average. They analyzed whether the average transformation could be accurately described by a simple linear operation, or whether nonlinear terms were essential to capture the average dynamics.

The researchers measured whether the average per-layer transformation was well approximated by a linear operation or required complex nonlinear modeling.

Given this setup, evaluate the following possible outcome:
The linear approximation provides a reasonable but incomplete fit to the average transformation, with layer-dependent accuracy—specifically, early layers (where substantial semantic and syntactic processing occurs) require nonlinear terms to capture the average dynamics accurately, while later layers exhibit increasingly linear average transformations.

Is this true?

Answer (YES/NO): NO